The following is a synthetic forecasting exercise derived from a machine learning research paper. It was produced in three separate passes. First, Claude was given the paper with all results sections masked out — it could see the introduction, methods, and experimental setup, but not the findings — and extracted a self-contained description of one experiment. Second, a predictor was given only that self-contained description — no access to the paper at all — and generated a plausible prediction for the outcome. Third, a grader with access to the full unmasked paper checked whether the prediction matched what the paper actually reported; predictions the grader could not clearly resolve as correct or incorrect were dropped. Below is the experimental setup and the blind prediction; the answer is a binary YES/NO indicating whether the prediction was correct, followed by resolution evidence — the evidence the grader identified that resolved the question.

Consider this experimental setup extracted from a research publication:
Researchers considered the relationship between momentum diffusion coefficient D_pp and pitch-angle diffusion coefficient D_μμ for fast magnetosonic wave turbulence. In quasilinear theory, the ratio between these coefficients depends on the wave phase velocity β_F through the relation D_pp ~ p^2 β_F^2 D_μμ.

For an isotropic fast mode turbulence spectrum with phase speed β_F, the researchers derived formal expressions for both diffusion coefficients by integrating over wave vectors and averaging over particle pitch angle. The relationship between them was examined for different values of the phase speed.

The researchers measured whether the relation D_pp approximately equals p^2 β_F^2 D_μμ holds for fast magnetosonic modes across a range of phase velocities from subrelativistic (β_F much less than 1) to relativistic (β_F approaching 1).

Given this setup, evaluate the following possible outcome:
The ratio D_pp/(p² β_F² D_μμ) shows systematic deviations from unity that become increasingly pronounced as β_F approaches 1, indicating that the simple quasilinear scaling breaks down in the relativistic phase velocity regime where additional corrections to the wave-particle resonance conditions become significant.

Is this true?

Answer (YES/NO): NO